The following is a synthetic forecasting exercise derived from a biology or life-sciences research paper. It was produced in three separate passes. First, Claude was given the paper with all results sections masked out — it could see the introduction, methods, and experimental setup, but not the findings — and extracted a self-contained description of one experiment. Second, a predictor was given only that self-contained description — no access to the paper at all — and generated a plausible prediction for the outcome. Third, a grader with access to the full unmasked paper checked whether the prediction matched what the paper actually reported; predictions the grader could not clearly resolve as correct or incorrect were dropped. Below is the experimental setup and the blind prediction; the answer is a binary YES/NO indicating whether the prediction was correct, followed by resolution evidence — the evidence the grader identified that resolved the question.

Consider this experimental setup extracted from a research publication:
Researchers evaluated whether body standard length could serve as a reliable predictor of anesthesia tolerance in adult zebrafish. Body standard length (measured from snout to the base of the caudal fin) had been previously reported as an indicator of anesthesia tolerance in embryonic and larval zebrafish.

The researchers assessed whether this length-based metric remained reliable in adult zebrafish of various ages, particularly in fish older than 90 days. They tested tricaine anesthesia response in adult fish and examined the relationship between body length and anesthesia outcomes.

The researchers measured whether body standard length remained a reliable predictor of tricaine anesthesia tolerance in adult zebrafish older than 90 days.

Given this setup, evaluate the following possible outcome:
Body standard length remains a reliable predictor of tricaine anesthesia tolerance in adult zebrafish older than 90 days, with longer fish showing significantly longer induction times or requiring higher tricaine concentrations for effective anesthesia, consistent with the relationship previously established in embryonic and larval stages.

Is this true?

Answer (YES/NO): NO